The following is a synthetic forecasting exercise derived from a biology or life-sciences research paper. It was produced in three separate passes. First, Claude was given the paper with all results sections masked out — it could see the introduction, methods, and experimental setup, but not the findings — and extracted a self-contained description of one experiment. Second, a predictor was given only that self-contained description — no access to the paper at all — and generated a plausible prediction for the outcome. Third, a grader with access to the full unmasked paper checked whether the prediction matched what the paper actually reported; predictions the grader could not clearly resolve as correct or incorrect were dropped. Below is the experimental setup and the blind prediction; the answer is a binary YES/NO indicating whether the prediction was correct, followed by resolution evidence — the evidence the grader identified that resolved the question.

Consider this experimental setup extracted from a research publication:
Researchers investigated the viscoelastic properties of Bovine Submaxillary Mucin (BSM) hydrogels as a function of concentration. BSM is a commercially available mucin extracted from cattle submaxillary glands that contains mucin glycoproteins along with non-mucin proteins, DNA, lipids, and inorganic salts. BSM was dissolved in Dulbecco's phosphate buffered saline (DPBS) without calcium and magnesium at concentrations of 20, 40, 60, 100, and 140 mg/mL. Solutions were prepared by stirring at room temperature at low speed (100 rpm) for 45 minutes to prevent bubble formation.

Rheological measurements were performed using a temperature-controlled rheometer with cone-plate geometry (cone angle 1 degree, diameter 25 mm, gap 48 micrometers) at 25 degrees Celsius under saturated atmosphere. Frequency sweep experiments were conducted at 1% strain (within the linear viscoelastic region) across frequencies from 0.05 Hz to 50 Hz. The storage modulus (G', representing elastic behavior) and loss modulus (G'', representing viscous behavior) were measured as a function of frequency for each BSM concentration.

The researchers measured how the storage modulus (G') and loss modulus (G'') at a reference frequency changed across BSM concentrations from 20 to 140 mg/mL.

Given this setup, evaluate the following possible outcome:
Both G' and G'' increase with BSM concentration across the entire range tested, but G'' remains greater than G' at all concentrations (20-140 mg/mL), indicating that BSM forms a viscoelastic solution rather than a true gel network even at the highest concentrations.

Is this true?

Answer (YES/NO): YES